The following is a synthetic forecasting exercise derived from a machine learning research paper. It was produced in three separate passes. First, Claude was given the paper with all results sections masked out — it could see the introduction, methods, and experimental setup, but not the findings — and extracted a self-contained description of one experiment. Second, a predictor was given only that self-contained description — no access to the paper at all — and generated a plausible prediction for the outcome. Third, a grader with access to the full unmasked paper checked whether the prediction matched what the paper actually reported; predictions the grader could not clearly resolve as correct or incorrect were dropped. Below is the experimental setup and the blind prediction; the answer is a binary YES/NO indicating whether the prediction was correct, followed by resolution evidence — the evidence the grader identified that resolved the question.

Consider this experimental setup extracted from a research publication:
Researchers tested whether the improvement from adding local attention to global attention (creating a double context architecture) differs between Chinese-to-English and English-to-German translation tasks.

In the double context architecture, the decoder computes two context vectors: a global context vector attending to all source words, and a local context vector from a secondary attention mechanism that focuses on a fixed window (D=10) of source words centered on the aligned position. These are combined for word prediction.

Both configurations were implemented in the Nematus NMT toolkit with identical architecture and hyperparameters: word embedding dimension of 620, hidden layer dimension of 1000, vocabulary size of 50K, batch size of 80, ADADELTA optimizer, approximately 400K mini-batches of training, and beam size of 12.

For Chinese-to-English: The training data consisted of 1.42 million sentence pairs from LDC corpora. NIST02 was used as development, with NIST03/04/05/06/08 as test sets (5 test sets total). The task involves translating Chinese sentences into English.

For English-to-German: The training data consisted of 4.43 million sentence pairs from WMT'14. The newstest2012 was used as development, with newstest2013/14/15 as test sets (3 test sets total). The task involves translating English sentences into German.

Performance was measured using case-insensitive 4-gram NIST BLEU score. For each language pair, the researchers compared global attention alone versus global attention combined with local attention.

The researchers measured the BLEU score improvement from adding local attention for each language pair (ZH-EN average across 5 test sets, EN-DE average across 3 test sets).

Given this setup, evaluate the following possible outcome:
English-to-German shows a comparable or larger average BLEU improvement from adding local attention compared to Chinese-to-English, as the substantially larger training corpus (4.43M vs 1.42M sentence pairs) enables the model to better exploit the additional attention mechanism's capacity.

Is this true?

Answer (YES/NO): NO